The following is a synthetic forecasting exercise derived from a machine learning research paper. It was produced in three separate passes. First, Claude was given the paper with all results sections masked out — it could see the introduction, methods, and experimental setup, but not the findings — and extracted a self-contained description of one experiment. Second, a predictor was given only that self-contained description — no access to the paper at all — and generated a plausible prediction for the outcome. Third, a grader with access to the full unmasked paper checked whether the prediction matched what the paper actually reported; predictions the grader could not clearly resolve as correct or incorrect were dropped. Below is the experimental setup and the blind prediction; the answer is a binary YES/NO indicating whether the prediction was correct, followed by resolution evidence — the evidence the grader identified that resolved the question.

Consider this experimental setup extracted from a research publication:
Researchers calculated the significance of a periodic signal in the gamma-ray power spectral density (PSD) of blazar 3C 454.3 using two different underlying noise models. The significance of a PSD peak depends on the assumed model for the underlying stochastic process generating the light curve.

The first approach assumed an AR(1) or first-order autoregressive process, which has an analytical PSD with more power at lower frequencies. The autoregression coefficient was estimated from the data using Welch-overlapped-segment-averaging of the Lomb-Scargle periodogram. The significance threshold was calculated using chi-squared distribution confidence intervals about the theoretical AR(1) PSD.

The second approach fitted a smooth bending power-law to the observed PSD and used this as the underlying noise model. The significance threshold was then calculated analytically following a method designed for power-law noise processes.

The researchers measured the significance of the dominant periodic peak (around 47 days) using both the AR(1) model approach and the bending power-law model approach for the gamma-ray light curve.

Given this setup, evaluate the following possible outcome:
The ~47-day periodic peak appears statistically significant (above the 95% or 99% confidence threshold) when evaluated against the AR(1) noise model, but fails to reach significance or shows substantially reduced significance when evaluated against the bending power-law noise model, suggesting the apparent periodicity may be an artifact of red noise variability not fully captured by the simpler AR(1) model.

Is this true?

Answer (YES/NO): NO